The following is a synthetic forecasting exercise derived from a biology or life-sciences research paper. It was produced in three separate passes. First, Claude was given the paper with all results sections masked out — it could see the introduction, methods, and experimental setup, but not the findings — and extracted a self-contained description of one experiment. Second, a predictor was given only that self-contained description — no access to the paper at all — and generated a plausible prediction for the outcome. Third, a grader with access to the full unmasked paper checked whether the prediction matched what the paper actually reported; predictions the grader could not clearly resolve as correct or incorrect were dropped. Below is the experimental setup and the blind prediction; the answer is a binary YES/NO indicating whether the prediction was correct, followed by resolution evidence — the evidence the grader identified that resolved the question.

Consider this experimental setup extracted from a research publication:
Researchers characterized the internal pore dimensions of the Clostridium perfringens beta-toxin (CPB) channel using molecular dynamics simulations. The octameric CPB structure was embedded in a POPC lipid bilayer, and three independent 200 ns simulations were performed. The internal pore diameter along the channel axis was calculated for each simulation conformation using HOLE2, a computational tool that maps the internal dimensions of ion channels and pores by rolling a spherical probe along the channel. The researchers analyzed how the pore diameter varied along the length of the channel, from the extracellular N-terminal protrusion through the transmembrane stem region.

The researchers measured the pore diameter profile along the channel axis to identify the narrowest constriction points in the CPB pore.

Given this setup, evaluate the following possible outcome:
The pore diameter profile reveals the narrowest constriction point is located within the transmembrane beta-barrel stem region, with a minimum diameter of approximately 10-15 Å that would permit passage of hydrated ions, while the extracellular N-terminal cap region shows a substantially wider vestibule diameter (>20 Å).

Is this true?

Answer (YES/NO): NO